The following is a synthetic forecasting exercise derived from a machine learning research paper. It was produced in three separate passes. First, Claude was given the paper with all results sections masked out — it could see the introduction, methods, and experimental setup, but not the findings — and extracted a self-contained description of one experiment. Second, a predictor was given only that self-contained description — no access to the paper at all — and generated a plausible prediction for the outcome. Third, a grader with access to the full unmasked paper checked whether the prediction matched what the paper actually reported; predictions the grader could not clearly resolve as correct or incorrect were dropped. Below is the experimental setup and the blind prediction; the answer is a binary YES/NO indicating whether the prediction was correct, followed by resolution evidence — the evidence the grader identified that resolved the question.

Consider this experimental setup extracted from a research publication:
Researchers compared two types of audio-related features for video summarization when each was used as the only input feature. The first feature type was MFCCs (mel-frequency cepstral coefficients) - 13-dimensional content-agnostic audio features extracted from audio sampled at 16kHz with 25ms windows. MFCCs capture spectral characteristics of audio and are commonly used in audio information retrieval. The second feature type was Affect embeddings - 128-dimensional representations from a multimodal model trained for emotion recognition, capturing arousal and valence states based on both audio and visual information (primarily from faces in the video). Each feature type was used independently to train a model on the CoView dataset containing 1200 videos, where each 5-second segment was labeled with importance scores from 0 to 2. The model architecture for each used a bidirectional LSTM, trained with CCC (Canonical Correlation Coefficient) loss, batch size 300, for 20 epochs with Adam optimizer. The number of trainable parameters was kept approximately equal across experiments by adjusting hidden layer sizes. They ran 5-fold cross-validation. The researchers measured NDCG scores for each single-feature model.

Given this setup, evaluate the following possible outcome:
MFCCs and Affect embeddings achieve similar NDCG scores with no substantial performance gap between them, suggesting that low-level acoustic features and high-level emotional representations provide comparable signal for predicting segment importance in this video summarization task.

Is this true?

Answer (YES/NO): NO